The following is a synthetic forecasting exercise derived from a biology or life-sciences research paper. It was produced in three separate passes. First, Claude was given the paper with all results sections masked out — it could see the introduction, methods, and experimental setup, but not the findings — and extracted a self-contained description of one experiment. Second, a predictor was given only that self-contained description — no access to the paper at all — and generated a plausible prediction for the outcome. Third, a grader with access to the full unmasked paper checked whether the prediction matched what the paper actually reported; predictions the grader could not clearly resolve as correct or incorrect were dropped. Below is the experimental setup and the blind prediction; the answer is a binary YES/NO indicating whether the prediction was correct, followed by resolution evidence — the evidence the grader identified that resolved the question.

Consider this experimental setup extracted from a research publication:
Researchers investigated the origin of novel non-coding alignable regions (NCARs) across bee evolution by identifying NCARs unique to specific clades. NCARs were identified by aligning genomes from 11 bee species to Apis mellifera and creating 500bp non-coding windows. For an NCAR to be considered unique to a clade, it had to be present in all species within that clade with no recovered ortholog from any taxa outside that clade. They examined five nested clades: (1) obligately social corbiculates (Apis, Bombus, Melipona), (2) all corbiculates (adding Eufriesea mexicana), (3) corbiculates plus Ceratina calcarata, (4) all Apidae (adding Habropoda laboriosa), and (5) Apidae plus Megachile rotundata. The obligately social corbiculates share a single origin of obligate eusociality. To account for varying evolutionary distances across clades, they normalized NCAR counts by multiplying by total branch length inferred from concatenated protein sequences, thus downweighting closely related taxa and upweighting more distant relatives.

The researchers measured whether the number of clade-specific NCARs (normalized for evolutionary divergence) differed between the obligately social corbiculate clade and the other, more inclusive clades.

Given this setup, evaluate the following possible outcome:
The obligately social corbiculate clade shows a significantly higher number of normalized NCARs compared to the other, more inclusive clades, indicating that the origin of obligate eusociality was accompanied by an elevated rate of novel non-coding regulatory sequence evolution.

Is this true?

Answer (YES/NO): NO